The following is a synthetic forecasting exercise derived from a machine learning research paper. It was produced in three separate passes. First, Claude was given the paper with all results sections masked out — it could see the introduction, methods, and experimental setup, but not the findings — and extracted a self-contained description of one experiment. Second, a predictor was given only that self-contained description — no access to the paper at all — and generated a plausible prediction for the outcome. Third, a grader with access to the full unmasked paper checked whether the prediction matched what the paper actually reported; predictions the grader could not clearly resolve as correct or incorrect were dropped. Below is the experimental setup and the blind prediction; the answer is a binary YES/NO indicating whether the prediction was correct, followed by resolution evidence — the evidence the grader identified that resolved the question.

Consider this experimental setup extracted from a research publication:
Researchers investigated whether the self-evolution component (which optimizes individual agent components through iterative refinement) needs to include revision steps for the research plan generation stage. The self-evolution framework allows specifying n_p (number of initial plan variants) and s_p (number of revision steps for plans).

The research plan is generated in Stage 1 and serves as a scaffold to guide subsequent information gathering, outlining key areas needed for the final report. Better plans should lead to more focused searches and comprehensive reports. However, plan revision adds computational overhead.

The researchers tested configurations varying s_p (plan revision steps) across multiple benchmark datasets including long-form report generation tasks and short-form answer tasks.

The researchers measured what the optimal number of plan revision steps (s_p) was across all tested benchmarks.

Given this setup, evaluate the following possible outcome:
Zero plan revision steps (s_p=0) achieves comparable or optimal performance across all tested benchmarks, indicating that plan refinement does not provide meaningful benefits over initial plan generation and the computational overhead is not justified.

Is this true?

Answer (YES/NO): NO